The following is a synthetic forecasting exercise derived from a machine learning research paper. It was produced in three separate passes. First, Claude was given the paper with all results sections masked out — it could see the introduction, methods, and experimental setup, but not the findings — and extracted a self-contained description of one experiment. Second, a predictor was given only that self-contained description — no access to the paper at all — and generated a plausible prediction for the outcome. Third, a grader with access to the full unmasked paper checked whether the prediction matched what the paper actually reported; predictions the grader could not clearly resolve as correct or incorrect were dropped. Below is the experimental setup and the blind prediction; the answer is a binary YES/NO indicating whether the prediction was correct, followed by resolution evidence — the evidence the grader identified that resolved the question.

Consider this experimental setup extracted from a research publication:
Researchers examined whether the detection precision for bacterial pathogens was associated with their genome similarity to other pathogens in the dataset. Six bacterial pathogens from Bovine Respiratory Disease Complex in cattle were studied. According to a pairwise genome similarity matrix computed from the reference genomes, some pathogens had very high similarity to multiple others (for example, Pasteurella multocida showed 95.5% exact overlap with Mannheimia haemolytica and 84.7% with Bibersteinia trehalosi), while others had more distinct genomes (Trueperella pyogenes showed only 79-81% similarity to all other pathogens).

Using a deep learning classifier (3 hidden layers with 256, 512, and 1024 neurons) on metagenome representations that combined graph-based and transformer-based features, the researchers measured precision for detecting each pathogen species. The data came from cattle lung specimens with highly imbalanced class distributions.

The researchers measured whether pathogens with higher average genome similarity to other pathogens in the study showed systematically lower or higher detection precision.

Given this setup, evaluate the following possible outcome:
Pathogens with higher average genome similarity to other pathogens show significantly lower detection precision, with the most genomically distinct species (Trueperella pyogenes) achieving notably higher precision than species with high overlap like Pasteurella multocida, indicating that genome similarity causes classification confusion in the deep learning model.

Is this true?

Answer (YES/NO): NO